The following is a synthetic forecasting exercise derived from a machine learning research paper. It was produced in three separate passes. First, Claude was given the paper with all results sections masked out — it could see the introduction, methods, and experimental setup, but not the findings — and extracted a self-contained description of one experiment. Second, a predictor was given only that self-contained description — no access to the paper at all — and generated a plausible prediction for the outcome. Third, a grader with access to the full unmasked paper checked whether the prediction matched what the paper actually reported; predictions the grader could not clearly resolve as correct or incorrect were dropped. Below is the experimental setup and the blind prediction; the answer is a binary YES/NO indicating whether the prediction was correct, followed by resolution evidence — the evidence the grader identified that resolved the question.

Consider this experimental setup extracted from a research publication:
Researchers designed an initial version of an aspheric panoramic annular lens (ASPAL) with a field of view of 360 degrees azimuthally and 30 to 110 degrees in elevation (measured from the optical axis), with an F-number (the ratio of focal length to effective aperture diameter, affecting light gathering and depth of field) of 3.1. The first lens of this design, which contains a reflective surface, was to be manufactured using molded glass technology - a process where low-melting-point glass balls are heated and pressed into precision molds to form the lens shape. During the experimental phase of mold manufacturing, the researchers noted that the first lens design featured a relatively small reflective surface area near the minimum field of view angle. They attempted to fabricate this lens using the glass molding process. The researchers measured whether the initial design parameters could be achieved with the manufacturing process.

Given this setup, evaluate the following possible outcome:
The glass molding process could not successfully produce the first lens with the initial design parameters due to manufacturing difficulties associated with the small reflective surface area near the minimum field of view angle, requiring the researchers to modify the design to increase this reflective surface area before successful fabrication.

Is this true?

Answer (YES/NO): YES